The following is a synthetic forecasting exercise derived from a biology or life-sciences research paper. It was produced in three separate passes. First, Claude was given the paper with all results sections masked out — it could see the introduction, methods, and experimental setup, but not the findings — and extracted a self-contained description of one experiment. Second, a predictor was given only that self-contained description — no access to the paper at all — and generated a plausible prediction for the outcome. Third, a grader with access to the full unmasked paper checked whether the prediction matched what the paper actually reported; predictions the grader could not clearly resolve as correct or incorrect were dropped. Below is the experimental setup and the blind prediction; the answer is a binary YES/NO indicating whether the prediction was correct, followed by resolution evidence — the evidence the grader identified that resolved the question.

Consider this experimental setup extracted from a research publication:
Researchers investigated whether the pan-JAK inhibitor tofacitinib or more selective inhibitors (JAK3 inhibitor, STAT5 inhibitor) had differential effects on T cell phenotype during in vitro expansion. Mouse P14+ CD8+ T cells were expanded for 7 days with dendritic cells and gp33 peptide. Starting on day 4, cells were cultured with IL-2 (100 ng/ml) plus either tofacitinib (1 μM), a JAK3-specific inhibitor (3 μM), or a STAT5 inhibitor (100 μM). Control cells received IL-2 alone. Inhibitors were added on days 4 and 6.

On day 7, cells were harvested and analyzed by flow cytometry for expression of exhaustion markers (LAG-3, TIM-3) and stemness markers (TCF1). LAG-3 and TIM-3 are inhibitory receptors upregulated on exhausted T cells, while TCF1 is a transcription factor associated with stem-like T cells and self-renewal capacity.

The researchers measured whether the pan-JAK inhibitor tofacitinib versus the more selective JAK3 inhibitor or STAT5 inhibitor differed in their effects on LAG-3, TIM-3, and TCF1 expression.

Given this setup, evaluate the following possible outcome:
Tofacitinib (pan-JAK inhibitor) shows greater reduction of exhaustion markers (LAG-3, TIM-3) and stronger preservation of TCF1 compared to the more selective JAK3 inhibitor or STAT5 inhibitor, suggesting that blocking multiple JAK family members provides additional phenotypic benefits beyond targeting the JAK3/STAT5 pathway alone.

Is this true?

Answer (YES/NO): NO